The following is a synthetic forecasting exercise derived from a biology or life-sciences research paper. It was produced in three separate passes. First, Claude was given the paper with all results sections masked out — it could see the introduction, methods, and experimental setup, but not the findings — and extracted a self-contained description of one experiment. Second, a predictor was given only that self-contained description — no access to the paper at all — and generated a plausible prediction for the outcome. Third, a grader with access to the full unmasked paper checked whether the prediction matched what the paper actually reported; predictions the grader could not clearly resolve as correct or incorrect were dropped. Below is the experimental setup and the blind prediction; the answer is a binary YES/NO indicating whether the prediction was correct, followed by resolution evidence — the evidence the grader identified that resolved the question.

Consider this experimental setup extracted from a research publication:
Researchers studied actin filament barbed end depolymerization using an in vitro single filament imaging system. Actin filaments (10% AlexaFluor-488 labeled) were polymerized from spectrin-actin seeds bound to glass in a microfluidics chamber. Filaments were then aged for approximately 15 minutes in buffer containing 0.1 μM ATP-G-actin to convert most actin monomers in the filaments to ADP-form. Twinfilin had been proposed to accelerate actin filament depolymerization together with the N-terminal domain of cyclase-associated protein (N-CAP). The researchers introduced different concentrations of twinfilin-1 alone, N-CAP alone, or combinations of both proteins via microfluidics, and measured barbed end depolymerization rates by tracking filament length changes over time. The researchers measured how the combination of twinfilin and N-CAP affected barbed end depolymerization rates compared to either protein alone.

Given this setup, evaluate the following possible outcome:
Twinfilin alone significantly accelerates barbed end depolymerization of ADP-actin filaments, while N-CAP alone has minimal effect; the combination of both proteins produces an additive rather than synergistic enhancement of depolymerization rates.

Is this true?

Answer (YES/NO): NO